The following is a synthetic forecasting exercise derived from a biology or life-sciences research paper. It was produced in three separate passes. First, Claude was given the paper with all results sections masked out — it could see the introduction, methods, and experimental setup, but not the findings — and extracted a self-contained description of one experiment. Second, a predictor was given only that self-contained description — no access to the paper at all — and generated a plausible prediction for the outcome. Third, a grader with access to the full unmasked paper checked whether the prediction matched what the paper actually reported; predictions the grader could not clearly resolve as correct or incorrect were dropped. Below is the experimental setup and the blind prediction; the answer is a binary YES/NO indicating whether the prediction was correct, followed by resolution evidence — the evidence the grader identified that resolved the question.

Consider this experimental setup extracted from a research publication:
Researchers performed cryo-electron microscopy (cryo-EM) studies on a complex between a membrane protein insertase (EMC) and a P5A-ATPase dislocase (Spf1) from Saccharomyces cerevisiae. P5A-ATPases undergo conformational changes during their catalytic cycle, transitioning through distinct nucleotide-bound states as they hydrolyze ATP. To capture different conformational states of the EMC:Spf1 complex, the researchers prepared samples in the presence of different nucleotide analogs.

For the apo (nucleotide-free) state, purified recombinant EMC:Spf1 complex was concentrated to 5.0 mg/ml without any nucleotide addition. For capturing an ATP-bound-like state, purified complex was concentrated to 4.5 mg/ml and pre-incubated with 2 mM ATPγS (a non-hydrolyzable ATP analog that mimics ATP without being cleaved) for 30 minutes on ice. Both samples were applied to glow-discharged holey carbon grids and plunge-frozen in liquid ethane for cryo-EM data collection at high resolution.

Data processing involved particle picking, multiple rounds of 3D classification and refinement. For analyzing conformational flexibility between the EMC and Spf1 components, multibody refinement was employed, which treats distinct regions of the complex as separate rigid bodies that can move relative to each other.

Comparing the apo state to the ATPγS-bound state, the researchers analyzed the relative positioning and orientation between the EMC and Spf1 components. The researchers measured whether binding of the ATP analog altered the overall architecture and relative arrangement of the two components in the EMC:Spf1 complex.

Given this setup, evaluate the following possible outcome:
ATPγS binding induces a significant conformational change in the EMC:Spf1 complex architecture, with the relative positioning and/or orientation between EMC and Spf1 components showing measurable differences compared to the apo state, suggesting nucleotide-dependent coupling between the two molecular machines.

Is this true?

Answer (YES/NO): YES